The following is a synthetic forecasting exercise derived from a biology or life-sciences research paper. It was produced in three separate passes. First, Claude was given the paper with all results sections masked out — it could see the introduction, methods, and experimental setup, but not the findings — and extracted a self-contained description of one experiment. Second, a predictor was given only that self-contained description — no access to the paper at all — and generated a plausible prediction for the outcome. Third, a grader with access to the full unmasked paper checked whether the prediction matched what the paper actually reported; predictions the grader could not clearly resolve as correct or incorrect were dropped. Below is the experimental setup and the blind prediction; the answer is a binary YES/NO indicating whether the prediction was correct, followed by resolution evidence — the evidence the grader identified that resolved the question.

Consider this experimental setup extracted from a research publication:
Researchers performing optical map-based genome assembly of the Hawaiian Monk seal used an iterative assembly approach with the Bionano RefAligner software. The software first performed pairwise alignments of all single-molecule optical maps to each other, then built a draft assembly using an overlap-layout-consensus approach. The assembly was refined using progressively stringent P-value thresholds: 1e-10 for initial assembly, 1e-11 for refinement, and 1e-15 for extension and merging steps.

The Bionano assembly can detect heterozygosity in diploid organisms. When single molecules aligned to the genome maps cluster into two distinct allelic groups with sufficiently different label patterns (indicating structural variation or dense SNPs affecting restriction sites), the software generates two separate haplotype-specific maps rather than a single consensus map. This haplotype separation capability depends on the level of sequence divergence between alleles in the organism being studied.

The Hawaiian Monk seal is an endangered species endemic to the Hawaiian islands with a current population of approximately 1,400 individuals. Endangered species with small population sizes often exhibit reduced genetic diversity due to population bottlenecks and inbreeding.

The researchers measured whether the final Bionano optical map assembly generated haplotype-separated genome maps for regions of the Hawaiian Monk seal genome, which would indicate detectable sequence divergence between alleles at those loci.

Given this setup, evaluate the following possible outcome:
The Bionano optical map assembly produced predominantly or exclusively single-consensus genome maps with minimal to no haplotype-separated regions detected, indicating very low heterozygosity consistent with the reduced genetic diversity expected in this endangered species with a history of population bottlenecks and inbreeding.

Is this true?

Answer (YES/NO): YES